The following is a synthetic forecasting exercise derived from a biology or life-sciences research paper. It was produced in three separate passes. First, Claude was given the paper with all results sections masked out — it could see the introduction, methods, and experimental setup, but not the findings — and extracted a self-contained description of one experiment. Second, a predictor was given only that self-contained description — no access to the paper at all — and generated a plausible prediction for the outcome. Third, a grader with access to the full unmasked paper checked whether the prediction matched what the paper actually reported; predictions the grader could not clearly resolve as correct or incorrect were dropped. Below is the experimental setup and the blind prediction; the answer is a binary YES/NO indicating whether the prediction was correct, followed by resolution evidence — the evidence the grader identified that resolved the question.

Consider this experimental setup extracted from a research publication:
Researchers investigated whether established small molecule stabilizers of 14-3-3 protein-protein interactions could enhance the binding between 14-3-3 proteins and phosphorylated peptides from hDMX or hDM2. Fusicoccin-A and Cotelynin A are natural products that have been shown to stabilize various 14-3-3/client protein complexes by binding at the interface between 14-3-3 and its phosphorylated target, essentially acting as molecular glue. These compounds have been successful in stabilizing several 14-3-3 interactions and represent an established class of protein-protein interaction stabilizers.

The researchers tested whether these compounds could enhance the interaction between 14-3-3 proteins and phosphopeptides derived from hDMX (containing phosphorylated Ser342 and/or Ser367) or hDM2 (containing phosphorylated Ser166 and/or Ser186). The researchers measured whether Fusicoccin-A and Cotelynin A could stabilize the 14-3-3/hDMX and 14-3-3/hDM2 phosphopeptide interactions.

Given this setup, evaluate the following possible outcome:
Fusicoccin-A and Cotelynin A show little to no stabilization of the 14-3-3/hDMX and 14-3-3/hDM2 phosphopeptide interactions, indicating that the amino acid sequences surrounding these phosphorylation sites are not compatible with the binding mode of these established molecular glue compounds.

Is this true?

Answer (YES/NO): YES